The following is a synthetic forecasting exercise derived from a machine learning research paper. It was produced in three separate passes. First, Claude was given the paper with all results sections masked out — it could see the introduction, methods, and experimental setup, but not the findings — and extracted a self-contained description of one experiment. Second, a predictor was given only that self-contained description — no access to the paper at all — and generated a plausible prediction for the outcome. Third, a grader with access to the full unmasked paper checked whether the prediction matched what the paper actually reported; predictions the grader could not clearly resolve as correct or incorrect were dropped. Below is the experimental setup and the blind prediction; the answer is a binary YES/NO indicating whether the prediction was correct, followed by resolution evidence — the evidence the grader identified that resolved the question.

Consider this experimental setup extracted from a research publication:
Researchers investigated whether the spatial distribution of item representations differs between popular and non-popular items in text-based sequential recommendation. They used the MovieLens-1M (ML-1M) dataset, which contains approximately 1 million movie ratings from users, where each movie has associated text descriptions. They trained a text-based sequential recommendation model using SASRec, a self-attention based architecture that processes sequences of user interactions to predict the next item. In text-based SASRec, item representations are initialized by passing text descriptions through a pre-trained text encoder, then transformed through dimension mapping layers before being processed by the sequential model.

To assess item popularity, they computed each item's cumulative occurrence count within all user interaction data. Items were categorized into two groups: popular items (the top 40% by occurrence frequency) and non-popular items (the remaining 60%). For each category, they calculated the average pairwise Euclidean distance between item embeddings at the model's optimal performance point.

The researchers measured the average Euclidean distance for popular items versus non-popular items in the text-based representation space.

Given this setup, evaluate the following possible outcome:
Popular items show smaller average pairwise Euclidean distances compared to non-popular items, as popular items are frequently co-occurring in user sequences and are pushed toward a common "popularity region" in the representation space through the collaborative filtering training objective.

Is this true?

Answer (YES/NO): NO